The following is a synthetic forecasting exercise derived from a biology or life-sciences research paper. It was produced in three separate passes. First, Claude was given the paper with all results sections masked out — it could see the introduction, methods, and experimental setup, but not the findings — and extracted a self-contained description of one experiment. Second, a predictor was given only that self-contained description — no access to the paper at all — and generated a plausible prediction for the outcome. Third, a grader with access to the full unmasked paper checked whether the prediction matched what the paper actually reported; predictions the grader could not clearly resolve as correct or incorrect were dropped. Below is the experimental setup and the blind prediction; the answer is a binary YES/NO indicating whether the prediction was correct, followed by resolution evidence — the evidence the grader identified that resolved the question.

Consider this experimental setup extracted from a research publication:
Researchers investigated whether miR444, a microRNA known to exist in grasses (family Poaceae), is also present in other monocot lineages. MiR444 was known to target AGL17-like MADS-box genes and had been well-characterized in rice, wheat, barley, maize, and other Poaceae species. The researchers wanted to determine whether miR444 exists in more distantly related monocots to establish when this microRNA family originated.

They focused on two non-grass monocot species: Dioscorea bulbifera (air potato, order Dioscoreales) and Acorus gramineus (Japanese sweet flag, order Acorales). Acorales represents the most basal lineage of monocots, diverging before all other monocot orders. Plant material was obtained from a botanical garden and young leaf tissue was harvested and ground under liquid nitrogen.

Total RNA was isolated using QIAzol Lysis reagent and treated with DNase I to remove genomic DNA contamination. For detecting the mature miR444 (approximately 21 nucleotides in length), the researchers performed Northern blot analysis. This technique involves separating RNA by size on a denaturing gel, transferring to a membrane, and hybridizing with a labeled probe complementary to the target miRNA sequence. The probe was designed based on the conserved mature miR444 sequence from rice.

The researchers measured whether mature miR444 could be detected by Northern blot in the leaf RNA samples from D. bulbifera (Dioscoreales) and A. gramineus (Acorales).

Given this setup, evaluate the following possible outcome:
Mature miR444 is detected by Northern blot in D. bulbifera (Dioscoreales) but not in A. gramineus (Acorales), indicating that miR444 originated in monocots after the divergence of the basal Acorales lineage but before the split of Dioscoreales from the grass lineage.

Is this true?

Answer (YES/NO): YES